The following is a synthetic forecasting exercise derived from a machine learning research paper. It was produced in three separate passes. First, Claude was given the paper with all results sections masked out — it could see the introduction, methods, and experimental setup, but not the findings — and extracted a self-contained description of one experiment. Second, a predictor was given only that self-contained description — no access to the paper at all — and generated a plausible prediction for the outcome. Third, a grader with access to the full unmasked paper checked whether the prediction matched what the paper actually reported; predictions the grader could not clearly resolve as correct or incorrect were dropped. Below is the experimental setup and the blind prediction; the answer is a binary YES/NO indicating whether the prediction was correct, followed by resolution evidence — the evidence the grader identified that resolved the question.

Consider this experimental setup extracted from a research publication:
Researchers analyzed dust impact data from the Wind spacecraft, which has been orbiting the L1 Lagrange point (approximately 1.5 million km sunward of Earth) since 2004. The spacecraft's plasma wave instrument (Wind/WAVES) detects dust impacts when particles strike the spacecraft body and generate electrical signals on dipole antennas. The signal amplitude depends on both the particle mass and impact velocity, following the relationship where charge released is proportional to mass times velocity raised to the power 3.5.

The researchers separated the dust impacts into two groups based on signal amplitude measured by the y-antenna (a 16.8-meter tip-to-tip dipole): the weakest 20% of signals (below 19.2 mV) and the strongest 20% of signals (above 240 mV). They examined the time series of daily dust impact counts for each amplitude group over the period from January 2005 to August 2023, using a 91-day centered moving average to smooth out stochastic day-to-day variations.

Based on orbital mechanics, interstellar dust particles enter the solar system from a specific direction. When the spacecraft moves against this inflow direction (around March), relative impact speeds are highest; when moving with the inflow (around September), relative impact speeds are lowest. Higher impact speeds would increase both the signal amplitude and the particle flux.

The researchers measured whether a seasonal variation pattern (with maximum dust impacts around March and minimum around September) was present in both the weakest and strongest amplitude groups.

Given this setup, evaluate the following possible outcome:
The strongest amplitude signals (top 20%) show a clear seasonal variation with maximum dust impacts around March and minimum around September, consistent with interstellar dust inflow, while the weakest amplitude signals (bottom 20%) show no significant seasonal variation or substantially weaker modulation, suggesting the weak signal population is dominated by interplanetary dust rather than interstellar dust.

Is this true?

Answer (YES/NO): NO